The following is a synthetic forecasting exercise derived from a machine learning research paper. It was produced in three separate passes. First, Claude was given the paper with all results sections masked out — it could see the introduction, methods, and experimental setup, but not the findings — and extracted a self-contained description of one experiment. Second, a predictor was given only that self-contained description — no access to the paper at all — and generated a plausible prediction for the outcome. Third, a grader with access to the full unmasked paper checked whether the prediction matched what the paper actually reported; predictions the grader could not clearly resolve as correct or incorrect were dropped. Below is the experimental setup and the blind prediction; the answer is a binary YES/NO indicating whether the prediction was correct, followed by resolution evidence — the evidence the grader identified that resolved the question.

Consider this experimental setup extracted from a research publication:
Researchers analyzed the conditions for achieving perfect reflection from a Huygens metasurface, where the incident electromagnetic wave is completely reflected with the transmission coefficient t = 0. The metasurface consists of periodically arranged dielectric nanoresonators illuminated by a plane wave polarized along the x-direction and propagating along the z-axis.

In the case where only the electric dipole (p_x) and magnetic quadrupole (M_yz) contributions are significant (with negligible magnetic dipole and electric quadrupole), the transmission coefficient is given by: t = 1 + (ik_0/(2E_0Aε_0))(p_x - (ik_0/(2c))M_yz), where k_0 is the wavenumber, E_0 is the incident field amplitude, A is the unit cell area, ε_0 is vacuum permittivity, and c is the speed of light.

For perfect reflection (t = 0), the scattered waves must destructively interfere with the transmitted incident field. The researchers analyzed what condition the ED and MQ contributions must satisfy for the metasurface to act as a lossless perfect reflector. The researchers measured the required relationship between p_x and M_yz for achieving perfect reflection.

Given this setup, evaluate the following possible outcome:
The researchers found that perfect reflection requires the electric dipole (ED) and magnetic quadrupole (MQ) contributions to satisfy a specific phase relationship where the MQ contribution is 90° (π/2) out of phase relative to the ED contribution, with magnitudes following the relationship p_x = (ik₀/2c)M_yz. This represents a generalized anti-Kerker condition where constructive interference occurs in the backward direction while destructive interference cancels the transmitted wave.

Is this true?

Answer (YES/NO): NO